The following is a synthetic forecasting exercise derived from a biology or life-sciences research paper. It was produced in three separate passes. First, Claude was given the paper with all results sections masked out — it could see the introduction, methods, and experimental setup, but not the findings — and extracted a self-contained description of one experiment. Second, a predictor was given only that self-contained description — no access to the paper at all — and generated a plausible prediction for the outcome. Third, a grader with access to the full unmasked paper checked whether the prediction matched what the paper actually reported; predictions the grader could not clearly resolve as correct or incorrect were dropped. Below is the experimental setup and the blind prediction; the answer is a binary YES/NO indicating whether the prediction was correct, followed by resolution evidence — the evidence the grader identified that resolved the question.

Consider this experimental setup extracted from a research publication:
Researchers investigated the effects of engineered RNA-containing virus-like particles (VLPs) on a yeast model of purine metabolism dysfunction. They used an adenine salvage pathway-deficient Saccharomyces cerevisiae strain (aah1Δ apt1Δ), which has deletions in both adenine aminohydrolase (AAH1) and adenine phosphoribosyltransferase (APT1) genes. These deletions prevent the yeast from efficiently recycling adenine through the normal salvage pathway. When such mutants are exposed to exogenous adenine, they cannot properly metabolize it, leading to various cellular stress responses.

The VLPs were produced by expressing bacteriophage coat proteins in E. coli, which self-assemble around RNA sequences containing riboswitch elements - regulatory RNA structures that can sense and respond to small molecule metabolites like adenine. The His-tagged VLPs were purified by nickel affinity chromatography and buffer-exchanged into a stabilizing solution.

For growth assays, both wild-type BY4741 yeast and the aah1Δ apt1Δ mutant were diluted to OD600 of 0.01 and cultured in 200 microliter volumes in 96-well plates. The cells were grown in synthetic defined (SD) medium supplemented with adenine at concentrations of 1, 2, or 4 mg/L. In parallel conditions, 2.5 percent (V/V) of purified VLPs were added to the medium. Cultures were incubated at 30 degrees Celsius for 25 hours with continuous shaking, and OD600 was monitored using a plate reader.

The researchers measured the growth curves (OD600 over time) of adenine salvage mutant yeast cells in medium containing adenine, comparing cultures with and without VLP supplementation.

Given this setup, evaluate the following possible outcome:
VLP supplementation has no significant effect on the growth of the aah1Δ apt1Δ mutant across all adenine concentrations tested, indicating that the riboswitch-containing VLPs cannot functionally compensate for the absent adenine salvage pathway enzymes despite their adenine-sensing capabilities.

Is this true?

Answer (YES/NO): NO